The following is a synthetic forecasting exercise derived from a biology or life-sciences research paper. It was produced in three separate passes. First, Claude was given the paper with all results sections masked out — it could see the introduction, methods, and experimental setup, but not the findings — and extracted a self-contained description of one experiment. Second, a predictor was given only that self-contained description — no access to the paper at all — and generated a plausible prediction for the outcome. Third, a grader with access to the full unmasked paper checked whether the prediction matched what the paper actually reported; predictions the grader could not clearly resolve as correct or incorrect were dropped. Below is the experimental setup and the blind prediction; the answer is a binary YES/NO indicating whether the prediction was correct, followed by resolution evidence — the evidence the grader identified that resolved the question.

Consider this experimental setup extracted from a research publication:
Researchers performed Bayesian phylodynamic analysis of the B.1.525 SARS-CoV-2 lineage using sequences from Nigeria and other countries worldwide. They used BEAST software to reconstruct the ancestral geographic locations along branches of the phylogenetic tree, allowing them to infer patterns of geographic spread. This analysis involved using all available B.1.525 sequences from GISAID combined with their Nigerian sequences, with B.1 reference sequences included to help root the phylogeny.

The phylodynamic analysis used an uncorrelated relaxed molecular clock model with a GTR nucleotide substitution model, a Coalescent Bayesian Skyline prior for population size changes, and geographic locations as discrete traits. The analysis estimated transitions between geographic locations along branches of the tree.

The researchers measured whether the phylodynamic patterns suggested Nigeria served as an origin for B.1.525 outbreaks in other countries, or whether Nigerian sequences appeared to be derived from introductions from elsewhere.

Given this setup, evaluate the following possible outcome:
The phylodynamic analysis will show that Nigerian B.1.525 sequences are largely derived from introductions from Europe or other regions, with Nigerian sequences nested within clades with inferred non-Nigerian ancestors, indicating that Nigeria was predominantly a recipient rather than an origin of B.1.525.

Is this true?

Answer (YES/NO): NO